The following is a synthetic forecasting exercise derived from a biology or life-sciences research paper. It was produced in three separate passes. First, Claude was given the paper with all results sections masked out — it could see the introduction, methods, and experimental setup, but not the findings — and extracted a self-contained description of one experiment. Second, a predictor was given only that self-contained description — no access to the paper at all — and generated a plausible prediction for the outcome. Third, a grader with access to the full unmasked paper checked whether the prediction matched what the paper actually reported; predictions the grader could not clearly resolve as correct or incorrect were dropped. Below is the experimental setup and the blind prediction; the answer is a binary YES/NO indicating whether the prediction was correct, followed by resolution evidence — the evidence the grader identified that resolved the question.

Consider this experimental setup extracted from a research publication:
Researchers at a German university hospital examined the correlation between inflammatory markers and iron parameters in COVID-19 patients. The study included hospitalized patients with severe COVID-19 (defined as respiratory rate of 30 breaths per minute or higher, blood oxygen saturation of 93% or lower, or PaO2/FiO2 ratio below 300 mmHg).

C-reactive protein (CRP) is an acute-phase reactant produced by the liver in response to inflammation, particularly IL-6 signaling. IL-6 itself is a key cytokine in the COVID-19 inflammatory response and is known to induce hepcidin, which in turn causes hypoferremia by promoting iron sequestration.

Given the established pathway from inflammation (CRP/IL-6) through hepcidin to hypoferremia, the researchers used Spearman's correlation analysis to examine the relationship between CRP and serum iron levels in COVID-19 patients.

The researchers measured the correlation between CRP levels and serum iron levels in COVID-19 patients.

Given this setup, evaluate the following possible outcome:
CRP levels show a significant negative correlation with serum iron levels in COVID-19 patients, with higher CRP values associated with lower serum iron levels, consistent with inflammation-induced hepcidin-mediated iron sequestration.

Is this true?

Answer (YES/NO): YES